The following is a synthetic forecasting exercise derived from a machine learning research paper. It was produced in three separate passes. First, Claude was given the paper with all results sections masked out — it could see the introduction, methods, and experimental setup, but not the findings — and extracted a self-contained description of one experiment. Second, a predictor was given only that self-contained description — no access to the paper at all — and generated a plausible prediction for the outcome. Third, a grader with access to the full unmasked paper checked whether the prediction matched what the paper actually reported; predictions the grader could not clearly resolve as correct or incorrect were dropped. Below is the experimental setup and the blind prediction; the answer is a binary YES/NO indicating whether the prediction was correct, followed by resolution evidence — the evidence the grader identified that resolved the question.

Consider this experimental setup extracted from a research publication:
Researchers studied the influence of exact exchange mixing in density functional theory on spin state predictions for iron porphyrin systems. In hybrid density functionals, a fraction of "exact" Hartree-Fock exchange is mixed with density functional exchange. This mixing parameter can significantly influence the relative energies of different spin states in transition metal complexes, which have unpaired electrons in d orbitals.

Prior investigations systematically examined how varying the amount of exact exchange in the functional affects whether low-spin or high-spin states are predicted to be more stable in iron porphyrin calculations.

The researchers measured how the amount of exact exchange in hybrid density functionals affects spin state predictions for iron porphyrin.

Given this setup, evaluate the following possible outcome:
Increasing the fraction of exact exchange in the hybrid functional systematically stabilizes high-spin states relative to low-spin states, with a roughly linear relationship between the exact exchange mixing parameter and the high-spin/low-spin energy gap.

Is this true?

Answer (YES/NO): NO